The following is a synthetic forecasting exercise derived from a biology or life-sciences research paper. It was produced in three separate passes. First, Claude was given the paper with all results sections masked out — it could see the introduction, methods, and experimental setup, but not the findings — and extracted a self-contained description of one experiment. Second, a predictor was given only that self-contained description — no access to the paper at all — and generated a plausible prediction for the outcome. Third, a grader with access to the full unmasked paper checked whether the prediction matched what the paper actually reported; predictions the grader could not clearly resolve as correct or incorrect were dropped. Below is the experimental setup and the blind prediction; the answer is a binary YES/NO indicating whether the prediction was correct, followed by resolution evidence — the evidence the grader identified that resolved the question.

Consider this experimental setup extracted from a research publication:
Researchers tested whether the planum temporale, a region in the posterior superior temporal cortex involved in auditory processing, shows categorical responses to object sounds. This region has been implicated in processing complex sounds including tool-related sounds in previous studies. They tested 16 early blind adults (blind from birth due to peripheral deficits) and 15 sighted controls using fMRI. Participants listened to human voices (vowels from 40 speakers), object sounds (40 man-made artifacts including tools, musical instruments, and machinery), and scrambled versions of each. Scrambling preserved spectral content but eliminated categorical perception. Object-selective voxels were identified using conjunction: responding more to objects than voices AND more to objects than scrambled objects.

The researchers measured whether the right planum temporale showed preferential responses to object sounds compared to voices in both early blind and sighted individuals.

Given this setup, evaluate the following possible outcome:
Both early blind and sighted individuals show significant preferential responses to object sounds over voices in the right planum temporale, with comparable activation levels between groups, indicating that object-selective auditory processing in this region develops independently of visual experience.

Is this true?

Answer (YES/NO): YES